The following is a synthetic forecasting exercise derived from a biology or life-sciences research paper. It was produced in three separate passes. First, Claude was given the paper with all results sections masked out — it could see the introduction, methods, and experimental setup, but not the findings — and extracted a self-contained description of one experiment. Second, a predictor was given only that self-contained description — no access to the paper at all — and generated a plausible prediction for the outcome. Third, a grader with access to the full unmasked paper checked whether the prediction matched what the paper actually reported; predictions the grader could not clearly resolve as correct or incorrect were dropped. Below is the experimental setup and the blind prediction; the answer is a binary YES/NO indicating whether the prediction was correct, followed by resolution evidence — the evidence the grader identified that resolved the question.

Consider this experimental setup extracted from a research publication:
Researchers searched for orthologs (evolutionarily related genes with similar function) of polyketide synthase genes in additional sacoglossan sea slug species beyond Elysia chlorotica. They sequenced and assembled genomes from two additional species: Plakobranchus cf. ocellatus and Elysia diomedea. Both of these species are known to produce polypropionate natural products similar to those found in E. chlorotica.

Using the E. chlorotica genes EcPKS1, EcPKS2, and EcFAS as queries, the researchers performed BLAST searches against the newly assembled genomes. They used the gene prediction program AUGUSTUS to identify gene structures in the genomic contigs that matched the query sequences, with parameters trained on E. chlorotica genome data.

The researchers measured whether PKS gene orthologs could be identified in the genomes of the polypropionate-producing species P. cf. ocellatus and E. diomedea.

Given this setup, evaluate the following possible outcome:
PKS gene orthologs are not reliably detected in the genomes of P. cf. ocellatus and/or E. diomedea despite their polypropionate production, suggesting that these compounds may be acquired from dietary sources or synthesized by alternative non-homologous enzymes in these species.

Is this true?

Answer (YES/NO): NO